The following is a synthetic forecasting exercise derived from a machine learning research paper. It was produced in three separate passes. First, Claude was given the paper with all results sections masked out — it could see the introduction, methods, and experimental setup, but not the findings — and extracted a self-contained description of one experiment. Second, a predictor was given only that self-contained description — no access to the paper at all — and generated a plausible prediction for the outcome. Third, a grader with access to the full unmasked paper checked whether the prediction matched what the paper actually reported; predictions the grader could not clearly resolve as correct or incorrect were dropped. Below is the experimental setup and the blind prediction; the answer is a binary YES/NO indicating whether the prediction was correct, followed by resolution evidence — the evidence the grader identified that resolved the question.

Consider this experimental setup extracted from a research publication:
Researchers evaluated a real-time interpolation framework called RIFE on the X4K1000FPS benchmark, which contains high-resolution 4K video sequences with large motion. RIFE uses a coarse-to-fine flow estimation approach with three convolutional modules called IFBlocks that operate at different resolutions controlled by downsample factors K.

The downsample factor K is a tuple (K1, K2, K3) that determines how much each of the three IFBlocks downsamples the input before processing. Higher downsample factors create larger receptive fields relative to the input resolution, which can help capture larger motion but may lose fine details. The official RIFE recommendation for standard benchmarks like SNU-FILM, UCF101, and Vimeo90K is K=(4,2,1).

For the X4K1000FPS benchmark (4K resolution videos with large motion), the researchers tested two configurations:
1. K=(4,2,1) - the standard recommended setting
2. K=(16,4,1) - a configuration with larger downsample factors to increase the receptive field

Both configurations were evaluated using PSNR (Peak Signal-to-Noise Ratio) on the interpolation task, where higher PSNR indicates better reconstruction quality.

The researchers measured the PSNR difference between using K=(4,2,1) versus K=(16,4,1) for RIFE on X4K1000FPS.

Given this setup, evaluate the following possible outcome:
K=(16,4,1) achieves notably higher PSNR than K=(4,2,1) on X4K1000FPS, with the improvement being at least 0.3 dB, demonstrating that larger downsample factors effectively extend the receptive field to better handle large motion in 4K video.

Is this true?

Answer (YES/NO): YES